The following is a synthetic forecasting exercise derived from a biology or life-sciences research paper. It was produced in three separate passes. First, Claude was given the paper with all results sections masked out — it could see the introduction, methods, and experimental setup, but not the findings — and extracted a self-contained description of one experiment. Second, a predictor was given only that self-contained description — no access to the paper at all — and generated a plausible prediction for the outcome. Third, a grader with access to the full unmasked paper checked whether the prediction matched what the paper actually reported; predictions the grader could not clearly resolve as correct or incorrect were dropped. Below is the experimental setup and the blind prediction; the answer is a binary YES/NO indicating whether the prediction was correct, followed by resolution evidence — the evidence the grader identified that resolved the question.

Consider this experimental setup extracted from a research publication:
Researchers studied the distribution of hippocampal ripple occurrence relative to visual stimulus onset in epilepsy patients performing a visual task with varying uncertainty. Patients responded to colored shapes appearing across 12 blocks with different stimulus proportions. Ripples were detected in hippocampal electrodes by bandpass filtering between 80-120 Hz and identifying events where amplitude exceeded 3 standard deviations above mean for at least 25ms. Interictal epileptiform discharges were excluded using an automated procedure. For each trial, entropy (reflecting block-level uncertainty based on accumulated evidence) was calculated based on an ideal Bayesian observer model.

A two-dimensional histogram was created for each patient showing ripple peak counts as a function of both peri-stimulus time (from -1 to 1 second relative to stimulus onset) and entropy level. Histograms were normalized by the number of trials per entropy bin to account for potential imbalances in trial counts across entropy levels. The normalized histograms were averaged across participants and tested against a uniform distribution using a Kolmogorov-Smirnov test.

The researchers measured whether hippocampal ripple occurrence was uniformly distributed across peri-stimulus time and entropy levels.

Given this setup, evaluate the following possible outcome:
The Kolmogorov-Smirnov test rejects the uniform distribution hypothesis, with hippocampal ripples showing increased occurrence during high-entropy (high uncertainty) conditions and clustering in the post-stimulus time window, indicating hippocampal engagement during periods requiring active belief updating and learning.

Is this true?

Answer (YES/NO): NO